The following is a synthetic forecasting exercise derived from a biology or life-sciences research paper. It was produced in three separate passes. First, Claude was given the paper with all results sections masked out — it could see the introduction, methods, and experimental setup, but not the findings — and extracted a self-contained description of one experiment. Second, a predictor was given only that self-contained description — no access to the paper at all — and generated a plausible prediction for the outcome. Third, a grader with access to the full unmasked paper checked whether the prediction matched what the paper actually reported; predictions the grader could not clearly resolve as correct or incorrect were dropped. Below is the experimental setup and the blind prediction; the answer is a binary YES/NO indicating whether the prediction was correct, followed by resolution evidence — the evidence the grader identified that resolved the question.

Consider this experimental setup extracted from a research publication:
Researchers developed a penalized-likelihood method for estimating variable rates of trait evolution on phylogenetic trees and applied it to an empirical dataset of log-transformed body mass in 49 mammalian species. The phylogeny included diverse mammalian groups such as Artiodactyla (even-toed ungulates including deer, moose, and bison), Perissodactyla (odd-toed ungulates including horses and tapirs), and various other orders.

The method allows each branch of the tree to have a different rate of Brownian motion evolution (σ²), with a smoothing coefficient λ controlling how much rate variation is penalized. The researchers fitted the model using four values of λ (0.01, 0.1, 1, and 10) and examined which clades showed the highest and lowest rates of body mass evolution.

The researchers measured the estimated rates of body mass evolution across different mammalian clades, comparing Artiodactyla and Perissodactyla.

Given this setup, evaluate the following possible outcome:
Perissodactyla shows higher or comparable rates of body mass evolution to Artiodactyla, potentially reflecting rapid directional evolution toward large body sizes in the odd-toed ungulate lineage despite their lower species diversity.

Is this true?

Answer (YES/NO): NO